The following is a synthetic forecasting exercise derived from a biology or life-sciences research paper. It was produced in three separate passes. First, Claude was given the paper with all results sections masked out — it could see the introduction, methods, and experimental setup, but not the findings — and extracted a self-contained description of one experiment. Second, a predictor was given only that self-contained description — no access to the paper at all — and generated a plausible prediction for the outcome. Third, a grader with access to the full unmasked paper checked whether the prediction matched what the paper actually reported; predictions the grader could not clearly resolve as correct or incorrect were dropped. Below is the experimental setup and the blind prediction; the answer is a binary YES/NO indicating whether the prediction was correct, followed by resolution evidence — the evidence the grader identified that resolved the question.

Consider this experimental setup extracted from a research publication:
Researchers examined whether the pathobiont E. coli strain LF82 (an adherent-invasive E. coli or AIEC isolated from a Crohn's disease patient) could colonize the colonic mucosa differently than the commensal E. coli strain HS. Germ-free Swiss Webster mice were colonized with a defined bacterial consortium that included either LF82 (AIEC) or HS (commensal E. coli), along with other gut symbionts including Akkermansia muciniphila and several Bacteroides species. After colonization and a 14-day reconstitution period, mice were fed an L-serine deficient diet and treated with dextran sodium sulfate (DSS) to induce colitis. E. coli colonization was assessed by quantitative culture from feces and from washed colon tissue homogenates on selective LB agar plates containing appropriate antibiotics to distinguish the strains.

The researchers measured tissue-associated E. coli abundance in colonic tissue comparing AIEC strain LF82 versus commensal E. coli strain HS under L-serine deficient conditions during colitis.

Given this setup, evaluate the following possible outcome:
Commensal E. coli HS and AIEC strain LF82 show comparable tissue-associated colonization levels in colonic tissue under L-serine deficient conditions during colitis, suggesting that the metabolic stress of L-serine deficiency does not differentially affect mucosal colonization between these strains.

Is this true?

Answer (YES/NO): NO